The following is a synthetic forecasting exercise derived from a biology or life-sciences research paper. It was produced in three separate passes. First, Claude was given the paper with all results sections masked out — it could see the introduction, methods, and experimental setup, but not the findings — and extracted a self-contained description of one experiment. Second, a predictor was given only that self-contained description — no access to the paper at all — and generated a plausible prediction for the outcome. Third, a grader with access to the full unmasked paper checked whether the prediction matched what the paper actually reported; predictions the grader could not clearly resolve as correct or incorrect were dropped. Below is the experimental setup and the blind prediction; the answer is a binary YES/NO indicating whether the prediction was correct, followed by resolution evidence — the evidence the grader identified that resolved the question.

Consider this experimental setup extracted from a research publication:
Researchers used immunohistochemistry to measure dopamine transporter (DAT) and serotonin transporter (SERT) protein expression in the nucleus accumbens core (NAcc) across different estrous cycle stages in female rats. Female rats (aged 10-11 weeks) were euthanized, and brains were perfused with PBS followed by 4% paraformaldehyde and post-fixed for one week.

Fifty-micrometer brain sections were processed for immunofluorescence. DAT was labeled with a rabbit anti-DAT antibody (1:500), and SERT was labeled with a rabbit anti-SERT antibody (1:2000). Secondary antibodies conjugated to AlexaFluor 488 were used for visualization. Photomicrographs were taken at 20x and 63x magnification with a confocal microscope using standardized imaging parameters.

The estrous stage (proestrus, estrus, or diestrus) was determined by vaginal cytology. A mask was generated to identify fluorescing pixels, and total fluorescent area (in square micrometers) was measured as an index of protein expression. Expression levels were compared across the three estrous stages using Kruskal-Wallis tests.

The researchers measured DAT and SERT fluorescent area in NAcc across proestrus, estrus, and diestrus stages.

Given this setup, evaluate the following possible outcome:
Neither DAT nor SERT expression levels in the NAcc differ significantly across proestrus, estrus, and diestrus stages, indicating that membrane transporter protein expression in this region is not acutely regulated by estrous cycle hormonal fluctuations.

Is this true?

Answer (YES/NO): NO